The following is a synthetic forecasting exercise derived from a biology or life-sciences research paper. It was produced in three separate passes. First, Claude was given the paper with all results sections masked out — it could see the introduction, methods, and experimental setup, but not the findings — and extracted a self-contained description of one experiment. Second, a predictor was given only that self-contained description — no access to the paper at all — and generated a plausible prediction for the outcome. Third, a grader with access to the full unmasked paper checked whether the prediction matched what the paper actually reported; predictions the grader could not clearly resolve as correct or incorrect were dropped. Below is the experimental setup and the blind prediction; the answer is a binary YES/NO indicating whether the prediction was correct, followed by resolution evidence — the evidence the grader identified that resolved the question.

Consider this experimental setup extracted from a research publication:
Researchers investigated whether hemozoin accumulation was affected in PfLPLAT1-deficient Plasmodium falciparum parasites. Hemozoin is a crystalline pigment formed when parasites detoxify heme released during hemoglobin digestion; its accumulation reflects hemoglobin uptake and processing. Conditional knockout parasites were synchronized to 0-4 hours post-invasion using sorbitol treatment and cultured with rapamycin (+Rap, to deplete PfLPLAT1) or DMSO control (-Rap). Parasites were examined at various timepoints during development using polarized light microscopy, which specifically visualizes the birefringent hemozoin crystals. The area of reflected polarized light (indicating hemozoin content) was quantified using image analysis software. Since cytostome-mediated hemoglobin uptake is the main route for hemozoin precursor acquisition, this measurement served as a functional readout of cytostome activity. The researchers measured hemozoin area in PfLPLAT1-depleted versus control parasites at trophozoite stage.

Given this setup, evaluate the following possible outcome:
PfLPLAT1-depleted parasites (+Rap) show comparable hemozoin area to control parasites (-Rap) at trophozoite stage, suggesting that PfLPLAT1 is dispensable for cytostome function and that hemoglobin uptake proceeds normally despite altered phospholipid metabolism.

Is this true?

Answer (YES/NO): NO